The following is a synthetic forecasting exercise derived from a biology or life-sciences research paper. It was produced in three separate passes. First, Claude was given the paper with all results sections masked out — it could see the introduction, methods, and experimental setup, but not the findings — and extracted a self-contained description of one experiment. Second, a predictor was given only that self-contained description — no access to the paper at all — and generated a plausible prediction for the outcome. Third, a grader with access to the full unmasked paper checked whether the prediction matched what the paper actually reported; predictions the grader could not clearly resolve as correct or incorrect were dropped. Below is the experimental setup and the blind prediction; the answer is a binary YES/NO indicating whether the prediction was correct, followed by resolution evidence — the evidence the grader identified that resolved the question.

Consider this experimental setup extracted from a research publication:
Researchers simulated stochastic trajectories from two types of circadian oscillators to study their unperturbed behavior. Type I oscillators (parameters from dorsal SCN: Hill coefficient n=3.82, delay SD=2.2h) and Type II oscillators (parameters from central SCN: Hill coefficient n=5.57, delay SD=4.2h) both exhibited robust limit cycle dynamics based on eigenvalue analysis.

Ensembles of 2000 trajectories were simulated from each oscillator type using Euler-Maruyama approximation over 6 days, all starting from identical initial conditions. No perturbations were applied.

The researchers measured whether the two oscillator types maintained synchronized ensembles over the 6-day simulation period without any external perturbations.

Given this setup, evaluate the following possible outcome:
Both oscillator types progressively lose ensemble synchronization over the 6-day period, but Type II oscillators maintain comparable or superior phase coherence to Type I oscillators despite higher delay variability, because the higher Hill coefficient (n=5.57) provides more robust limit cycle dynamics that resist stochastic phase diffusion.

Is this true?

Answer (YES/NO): NO